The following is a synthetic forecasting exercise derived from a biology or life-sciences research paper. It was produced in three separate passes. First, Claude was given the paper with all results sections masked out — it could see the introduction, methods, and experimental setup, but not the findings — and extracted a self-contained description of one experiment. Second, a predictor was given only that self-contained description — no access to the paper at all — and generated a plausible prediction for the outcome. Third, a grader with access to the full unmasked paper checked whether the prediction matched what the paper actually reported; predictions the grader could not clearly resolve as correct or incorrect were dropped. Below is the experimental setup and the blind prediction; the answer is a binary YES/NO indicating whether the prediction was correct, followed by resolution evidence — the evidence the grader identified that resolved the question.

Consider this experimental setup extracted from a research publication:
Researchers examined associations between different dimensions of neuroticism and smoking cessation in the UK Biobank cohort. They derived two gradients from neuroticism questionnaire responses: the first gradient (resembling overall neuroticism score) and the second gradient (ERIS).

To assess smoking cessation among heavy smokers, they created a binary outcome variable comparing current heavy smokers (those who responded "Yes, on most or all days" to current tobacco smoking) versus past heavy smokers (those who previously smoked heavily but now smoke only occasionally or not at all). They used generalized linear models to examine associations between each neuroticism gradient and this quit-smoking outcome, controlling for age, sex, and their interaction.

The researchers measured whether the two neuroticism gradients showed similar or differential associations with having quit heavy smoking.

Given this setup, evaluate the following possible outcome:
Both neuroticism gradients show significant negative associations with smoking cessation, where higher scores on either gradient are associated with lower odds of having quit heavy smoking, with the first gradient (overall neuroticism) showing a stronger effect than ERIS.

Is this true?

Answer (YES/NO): NO